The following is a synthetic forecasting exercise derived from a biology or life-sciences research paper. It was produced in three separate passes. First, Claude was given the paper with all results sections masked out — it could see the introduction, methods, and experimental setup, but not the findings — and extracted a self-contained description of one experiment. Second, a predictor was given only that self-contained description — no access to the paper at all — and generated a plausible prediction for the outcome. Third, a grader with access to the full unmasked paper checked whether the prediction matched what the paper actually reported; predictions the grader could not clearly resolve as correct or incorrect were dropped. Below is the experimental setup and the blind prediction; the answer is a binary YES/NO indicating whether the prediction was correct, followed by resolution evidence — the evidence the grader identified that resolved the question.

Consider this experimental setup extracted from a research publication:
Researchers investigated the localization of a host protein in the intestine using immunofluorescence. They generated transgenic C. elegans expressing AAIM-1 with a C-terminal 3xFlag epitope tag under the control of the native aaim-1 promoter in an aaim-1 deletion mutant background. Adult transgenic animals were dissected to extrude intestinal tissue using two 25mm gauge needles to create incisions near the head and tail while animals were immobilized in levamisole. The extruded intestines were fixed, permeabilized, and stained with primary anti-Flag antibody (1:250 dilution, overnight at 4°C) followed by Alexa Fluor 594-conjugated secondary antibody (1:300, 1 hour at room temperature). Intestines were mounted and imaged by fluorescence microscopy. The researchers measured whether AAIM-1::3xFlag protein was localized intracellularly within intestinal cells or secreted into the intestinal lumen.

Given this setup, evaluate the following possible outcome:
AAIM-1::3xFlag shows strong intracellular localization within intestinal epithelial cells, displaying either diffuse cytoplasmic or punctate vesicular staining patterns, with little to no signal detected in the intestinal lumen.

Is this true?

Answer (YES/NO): NO